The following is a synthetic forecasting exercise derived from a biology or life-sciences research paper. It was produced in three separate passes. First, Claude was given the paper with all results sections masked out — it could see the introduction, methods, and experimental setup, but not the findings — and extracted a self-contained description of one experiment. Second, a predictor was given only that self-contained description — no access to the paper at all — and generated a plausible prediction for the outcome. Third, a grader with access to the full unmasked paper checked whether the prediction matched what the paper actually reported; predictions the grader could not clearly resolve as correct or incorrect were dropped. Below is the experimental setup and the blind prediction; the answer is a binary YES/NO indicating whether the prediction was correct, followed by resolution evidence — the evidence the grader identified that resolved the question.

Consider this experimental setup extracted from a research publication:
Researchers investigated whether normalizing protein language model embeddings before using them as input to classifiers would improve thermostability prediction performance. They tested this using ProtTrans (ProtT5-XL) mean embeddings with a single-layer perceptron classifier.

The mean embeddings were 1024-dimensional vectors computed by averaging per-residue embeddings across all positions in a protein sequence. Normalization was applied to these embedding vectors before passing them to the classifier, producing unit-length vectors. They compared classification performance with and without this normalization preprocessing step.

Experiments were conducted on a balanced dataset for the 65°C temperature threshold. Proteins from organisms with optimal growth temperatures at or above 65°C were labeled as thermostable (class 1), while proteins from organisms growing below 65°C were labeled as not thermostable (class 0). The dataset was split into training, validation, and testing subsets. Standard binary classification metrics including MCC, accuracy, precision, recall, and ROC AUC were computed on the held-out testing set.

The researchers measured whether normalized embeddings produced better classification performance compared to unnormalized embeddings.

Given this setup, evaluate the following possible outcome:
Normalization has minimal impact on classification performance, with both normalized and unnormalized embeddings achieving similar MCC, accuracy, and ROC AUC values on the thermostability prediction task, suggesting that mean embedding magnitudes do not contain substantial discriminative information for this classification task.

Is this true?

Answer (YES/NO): NO